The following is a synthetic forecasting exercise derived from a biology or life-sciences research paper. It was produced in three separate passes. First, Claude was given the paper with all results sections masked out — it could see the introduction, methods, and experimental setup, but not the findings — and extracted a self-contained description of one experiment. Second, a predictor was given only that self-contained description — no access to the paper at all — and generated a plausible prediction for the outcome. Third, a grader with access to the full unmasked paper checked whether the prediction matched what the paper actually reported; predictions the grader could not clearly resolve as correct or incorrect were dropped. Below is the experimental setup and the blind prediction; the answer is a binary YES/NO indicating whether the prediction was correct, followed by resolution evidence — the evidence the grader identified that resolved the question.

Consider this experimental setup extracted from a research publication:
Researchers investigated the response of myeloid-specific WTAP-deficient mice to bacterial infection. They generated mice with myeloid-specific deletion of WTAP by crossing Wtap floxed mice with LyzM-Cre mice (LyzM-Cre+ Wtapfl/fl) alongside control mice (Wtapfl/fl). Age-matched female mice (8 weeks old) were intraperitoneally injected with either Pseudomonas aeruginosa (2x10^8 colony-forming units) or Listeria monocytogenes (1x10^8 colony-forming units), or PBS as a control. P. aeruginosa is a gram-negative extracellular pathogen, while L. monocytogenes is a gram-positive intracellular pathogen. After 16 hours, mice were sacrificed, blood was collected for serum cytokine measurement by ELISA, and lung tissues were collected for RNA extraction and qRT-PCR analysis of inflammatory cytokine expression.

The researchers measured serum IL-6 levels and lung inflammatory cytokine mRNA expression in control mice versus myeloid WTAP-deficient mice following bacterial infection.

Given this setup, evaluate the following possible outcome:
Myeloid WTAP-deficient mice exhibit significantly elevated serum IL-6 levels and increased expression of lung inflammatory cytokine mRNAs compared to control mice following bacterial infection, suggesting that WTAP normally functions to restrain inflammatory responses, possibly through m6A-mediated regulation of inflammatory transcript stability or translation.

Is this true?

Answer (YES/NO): NO